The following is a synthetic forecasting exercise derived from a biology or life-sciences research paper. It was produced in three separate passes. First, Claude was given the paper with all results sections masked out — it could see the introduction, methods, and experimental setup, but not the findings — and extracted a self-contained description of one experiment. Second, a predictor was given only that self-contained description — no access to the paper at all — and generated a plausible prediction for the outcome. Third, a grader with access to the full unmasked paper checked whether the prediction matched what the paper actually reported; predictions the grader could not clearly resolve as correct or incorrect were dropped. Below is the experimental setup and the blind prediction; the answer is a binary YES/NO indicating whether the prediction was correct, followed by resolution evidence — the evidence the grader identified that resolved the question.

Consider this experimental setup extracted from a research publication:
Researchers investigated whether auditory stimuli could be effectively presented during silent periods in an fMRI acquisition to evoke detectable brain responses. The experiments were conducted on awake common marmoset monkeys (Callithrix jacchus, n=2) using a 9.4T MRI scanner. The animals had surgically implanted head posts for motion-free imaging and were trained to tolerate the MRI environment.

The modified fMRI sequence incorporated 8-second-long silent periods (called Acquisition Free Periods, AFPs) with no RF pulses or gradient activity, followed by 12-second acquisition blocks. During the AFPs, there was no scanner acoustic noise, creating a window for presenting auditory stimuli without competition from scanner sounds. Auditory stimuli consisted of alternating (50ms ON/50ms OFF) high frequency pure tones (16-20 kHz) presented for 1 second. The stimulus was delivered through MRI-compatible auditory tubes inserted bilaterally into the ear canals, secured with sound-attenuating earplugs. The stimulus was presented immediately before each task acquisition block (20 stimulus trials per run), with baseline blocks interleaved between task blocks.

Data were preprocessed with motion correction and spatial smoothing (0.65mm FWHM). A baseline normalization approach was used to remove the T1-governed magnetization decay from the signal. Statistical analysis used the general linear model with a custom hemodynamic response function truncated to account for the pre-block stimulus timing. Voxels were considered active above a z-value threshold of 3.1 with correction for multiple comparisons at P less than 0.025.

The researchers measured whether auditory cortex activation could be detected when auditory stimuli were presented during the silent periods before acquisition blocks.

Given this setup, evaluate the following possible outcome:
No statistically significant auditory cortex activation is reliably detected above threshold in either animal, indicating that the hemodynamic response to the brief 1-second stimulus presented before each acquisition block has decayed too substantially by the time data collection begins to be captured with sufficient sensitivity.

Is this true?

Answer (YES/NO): NO